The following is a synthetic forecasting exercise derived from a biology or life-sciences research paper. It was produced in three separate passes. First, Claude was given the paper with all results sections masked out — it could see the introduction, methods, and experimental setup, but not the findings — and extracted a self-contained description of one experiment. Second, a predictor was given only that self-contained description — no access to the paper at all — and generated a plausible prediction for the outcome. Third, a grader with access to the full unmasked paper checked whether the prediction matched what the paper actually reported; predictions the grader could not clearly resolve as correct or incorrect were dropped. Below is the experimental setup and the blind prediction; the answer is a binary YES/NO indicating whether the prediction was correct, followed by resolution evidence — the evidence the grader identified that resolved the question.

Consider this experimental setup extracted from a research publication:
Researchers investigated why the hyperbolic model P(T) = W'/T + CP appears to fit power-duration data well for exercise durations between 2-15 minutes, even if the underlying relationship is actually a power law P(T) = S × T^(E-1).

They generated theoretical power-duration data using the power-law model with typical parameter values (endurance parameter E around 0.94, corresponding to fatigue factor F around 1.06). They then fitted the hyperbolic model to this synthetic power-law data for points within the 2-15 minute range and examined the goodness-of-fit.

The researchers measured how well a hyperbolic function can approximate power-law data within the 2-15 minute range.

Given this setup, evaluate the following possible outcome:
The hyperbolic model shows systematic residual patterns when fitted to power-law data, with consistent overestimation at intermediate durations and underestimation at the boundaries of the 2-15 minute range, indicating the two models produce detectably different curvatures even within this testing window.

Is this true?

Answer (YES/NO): NO